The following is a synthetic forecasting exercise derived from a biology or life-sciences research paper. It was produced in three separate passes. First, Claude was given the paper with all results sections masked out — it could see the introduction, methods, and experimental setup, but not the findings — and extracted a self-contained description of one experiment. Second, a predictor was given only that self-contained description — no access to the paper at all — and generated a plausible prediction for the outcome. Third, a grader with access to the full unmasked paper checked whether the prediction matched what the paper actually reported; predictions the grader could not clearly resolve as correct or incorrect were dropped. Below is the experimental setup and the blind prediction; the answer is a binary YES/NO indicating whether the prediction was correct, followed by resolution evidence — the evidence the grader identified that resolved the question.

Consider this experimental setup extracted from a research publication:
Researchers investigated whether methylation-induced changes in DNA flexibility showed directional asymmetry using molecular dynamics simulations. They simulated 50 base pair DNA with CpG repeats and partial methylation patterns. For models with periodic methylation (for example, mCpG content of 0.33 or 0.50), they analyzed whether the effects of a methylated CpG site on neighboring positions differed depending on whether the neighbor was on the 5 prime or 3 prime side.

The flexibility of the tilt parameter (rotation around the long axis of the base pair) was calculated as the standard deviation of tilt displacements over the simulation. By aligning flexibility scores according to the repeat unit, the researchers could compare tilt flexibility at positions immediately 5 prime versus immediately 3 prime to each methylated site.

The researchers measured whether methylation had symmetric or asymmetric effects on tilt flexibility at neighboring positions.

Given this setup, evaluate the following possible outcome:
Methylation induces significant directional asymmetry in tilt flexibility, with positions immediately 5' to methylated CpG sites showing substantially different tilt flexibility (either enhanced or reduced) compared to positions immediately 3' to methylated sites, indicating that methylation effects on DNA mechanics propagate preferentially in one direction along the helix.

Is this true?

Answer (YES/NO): NO